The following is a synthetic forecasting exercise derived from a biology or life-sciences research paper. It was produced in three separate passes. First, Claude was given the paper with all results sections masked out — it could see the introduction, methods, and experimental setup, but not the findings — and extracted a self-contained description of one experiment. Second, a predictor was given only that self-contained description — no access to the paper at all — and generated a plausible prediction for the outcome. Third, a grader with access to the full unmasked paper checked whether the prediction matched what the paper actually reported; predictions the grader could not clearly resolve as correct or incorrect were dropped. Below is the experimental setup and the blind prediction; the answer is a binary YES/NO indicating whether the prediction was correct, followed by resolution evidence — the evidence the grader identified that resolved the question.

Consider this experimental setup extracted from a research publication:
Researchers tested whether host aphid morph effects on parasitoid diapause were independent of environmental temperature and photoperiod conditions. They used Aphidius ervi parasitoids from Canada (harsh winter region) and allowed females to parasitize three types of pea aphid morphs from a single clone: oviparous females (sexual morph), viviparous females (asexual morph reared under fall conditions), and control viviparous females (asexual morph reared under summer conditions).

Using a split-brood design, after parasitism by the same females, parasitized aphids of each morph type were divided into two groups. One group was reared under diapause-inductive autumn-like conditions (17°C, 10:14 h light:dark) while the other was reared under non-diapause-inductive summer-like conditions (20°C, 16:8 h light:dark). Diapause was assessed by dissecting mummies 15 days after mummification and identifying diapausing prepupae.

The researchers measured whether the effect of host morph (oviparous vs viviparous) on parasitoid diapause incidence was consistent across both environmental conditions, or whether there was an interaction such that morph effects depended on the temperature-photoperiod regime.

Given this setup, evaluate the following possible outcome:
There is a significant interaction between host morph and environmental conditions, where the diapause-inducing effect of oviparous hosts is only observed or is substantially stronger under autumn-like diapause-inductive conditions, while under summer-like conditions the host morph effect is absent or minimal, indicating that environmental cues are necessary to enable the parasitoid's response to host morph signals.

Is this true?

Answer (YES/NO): NO